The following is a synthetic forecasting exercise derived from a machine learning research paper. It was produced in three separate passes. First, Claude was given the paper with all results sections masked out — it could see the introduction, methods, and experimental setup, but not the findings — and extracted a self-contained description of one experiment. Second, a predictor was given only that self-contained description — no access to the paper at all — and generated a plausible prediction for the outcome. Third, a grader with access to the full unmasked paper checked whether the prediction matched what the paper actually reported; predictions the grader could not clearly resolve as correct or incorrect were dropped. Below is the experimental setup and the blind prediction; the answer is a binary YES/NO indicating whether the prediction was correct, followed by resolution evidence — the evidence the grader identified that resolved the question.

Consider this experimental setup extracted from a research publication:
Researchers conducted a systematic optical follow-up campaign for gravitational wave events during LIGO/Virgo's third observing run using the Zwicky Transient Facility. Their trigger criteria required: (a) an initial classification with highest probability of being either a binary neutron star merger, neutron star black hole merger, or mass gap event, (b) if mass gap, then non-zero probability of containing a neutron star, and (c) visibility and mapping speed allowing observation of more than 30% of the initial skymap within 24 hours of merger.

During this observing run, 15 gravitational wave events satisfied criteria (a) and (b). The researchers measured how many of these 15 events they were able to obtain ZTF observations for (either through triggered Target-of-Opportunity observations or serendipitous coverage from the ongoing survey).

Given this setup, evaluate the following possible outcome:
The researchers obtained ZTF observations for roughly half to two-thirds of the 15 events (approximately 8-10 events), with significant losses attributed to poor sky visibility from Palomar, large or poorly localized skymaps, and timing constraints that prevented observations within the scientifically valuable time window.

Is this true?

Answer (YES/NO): NO